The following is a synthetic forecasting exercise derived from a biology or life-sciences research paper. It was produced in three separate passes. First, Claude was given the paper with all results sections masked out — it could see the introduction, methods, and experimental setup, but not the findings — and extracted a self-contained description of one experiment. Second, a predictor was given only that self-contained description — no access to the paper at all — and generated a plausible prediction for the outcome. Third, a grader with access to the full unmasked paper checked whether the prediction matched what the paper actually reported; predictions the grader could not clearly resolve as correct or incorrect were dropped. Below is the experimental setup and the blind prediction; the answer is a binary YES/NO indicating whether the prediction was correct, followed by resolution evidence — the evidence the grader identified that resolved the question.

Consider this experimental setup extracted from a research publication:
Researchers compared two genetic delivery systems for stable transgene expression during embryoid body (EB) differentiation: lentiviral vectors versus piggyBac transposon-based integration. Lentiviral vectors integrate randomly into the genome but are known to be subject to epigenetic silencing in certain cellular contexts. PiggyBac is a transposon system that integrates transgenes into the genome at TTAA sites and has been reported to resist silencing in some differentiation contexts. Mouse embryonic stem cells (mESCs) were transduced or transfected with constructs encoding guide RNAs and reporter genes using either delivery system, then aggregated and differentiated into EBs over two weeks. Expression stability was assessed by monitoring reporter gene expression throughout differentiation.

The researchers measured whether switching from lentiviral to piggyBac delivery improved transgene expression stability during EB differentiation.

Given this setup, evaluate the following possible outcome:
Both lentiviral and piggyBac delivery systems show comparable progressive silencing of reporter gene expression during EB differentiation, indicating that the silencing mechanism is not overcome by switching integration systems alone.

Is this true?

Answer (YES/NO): NO